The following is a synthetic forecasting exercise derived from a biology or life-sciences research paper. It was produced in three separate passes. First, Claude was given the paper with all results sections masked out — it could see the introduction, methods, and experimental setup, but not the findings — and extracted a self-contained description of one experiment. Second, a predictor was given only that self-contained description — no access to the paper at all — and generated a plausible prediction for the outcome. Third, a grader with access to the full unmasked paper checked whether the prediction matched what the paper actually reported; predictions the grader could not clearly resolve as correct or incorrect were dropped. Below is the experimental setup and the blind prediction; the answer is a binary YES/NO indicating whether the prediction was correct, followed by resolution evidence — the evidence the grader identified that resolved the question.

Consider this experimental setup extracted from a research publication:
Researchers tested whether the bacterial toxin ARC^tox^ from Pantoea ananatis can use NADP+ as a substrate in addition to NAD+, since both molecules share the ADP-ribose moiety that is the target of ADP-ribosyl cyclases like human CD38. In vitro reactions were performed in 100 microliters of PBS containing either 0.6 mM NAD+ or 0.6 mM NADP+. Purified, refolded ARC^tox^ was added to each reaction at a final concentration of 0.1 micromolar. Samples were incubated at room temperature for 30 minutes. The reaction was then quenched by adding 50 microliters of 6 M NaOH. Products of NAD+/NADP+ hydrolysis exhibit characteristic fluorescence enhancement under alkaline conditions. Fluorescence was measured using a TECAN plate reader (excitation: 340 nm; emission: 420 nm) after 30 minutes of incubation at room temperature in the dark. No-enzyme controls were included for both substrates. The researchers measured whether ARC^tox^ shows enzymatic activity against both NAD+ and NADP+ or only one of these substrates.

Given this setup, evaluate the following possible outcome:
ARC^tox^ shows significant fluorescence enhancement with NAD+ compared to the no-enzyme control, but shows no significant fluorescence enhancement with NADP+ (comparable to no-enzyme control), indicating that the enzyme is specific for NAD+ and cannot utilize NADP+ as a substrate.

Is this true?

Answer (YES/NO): NO